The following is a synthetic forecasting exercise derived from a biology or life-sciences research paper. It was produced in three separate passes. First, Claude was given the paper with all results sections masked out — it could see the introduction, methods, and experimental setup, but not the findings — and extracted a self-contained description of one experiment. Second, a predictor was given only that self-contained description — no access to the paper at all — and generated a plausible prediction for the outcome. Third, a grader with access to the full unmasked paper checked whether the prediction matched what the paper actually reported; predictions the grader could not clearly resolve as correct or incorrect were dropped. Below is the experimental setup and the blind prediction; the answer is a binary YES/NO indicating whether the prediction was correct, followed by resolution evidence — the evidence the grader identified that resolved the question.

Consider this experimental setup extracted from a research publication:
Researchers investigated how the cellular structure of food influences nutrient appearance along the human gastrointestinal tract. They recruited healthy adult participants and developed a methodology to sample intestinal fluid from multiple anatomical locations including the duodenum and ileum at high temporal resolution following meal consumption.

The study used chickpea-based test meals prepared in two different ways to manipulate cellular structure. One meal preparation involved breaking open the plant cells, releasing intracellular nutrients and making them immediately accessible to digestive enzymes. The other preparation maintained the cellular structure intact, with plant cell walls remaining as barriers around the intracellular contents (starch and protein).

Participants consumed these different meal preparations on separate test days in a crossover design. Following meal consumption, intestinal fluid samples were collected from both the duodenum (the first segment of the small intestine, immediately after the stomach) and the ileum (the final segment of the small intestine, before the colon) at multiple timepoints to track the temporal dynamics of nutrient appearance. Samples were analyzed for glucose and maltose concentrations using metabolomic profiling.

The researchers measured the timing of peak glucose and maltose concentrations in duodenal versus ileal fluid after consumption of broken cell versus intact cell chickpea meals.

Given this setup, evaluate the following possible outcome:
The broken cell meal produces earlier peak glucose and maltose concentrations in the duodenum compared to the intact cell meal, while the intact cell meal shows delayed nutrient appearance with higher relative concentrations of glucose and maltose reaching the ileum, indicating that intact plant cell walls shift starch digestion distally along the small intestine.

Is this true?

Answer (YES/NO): YES